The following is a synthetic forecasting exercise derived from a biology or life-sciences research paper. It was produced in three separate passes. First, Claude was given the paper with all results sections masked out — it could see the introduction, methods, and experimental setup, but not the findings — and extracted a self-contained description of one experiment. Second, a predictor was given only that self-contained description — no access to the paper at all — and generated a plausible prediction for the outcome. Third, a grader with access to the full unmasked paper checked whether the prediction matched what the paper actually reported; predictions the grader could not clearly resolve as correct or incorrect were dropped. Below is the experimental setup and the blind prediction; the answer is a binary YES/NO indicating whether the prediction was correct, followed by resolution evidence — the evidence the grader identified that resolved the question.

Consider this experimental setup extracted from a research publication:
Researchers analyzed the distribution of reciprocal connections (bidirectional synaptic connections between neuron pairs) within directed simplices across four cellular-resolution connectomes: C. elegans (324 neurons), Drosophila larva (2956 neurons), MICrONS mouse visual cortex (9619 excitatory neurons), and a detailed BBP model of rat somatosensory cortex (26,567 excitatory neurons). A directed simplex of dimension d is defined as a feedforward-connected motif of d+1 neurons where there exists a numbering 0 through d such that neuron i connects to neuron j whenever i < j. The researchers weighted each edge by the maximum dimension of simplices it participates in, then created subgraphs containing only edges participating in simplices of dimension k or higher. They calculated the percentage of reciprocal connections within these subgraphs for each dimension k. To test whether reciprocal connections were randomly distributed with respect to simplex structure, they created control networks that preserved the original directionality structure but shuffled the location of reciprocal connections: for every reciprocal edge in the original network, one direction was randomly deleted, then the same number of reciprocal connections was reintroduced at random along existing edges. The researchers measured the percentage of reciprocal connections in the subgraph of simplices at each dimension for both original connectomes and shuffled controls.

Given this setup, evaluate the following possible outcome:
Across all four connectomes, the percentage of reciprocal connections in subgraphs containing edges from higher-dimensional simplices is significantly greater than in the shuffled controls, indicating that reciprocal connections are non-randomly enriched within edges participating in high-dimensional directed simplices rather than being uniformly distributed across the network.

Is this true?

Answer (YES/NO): YES